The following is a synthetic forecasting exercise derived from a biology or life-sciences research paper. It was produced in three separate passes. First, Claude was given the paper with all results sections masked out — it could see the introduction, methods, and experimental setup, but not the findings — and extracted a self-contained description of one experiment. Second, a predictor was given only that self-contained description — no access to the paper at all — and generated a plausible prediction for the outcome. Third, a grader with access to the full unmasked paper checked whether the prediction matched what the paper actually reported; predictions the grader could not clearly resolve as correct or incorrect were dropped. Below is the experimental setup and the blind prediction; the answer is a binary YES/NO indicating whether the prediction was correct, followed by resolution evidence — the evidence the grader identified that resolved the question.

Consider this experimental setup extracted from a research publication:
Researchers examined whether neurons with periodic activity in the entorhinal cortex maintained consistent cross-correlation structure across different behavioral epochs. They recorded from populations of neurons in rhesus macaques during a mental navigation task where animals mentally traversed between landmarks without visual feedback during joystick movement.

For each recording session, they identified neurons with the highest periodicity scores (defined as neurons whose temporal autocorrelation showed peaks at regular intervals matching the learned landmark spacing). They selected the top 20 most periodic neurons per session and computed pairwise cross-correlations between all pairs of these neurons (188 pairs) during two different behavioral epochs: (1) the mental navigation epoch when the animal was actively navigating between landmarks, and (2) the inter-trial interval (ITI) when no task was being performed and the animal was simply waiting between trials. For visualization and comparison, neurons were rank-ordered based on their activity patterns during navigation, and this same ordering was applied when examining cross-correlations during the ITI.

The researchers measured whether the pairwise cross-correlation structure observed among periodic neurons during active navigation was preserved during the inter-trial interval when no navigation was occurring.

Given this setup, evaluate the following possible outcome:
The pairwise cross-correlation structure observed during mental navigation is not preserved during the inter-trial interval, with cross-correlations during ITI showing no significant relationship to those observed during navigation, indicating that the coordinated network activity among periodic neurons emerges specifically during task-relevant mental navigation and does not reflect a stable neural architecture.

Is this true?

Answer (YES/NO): NO